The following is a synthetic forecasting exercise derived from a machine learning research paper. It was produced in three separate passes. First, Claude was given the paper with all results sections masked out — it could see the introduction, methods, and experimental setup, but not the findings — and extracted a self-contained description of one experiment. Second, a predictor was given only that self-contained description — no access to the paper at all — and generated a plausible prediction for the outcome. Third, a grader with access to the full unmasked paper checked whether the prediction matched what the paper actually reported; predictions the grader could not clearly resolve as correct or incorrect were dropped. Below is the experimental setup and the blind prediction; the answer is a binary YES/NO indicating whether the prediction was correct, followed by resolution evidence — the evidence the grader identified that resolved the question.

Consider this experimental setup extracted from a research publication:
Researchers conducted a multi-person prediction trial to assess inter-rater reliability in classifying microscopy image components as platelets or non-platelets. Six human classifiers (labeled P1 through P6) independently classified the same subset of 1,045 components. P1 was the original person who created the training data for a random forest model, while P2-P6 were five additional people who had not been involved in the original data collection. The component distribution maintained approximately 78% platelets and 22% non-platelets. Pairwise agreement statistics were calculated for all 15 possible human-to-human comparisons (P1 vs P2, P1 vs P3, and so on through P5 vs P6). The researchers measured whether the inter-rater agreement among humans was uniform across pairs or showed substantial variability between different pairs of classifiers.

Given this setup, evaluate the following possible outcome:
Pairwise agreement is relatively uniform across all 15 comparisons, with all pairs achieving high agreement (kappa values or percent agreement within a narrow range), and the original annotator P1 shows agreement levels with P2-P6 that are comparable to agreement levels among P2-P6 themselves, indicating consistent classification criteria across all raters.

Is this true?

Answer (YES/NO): YES